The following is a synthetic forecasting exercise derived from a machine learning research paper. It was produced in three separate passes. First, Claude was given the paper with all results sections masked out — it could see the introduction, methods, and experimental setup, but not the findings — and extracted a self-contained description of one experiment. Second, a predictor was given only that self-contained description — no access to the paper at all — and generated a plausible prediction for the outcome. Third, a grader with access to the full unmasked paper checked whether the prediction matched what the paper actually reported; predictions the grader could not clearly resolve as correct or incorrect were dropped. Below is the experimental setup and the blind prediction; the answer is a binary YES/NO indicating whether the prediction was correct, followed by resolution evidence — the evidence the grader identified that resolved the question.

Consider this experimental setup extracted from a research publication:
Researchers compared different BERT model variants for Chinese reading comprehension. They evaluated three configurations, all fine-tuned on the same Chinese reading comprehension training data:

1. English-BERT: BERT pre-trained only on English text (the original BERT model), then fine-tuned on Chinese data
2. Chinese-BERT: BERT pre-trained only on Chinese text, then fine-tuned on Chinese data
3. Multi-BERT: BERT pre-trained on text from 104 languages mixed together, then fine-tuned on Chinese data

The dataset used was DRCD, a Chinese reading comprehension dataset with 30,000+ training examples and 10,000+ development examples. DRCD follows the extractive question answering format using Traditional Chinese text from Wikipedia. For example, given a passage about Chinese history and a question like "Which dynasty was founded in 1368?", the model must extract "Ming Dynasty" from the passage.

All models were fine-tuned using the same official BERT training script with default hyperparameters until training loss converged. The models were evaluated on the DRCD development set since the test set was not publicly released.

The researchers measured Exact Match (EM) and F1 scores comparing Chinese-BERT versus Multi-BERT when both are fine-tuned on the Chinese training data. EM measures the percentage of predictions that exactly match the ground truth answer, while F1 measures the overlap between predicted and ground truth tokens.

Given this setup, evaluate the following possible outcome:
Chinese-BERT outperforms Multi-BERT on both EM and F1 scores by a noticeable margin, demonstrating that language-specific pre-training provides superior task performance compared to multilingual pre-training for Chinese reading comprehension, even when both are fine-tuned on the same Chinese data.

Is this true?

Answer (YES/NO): NO